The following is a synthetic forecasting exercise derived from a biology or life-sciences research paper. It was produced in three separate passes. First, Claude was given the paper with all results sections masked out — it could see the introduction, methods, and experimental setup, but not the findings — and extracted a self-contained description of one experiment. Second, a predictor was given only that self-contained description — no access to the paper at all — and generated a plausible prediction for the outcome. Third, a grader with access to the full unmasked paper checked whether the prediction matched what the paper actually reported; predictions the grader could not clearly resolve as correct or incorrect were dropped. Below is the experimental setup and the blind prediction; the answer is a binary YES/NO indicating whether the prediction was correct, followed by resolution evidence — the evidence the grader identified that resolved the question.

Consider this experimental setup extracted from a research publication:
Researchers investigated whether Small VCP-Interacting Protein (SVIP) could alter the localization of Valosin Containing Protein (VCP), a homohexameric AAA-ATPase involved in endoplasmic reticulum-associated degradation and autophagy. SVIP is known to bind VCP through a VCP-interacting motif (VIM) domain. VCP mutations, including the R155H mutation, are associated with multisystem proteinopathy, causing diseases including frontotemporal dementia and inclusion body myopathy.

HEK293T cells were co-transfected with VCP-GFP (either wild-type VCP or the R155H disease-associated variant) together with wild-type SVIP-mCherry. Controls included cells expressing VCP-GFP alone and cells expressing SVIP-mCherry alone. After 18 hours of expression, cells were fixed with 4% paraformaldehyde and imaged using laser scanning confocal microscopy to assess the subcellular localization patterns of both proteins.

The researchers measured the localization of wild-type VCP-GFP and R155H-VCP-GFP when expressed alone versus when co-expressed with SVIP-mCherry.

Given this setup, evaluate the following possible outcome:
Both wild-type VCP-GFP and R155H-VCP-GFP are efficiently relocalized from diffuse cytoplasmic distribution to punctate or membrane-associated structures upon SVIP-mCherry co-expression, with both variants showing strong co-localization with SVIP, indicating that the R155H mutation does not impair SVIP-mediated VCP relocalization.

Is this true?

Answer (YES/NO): NO